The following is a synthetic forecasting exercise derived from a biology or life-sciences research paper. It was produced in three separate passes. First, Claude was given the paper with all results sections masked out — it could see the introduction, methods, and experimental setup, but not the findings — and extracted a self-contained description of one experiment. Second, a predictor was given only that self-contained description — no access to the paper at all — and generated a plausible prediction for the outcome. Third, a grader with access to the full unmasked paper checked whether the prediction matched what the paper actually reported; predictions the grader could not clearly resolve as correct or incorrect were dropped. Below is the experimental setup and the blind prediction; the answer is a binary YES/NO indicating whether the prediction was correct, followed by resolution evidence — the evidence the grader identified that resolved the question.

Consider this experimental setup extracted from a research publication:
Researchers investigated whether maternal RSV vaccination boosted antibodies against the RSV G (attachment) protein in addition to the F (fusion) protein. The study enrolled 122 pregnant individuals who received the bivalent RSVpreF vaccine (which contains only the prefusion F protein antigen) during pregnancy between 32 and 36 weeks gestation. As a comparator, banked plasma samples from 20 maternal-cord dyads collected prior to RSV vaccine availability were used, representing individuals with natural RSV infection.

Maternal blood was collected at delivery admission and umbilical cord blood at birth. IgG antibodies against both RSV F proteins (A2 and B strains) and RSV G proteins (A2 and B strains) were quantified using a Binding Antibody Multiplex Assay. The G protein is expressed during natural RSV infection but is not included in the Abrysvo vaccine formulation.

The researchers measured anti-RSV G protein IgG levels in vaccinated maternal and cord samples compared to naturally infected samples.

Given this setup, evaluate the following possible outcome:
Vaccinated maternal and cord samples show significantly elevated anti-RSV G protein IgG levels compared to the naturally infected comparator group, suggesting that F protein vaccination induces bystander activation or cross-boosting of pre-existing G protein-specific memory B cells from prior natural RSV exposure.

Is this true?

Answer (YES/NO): NO